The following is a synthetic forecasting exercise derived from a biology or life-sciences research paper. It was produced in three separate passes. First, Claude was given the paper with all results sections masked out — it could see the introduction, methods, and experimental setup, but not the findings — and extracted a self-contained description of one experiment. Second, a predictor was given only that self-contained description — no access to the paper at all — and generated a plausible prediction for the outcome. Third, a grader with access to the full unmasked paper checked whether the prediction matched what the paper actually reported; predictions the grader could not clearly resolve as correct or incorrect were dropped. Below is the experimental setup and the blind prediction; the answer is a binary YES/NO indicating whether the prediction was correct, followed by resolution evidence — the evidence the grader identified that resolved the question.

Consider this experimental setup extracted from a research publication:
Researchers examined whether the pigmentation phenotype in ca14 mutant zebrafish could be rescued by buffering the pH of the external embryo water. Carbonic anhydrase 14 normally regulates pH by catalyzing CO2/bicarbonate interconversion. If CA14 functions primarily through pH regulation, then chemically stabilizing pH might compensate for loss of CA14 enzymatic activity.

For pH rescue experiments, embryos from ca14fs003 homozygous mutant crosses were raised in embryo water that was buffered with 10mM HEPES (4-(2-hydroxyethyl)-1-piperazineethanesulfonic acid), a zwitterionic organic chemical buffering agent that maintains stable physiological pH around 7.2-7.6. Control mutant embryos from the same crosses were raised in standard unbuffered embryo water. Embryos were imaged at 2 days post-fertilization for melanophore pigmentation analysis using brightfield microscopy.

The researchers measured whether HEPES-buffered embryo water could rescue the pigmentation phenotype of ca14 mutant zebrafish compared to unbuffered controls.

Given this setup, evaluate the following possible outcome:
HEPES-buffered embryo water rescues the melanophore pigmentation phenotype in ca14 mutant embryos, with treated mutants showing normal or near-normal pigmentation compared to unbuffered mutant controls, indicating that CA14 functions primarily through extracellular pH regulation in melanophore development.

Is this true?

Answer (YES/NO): NO